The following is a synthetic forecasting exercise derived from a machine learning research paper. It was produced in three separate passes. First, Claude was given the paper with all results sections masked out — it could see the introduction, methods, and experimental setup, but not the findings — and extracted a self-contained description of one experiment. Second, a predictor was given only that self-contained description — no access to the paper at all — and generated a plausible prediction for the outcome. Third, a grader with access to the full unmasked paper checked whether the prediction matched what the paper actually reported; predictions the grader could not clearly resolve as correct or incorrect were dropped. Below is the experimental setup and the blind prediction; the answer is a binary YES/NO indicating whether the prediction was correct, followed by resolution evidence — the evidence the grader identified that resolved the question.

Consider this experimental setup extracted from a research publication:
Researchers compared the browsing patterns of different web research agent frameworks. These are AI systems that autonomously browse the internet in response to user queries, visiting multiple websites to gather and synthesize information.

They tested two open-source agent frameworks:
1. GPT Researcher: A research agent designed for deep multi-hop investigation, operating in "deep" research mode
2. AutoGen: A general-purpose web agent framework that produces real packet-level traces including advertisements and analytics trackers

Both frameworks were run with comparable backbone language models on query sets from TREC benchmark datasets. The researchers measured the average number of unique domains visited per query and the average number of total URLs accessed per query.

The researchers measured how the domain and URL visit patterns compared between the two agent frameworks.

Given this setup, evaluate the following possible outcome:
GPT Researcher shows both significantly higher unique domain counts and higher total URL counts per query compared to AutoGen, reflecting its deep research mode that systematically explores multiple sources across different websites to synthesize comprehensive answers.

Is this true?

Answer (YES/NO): YES